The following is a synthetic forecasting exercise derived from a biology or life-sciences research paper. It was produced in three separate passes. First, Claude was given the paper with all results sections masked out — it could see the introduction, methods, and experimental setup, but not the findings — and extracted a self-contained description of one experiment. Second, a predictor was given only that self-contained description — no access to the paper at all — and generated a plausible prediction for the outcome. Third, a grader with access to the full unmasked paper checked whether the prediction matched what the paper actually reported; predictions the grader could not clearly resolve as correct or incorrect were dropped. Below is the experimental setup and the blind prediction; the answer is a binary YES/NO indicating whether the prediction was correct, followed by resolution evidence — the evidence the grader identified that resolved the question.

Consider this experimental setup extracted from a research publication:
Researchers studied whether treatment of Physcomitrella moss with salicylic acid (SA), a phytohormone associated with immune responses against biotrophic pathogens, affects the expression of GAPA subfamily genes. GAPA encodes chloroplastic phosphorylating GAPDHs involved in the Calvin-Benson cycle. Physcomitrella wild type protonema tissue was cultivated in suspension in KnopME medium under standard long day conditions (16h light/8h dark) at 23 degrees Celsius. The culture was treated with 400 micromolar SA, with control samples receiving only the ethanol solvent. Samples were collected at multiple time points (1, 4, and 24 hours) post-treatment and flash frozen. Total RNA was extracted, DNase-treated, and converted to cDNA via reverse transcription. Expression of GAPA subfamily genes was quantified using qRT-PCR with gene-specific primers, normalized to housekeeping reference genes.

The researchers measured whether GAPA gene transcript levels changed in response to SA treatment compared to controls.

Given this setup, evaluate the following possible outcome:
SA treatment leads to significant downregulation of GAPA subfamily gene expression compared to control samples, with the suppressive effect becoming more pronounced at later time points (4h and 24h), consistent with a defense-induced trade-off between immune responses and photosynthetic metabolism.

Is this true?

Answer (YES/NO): NO